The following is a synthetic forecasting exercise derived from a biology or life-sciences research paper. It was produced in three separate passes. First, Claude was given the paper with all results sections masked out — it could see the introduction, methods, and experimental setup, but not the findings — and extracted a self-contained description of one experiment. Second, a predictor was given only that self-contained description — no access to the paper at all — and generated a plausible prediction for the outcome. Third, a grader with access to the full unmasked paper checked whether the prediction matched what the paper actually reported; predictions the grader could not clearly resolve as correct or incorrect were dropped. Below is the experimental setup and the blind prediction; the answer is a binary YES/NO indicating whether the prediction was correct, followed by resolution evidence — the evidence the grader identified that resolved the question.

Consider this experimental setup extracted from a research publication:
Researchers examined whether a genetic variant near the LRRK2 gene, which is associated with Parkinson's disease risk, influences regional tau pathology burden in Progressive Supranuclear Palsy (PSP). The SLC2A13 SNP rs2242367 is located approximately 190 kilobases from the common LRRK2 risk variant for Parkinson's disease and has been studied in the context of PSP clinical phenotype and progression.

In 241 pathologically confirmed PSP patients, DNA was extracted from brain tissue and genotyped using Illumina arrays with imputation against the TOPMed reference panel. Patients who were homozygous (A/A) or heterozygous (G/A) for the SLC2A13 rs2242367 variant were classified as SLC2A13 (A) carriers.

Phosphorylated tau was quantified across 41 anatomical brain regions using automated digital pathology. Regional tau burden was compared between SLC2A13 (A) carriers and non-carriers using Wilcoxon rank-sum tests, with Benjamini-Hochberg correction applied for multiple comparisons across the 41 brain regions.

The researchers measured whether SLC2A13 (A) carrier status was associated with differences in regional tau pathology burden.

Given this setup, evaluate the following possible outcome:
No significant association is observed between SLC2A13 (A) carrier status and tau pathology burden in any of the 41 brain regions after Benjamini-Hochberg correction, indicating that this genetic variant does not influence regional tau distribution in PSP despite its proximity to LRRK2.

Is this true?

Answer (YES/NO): YES